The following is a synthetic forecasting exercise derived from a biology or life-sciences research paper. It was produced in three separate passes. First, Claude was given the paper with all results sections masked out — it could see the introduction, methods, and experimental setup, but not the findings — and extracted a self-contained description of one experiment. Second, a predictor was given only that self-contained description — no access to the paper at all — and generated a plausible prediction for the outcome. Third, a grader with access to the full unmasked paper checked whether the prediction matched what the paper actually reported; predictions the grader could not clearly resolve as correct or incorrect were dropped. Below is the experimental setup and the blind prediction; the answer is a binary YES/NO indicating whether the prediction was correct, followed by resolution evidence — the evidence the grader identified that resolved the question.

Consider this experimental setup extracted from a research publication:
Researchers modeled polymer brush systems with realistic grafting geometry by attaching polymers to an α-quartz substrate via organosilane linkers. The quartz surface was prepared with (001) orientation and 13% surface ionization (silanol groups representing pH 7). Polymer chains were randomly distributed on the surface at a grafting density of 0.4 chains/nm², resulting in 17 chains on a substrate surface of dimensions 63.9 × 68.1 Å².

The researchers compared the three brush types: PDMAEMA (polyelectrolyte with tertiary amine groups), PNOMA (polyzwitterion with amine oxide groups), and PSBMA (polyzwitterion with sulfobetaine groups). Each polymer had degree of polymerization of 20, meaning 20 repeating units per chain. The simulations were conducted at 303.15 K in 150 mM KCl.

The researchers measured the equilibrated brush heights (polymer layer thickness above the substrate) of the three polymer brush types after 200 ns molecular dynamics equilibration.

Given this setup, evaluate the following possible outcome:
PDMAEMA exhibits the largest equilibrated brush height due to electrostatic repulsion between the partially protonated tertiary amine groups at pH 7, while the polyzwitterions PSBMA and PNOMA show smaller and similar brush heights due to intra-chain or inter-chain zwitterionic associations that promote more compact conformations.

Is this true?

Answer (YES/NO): NO